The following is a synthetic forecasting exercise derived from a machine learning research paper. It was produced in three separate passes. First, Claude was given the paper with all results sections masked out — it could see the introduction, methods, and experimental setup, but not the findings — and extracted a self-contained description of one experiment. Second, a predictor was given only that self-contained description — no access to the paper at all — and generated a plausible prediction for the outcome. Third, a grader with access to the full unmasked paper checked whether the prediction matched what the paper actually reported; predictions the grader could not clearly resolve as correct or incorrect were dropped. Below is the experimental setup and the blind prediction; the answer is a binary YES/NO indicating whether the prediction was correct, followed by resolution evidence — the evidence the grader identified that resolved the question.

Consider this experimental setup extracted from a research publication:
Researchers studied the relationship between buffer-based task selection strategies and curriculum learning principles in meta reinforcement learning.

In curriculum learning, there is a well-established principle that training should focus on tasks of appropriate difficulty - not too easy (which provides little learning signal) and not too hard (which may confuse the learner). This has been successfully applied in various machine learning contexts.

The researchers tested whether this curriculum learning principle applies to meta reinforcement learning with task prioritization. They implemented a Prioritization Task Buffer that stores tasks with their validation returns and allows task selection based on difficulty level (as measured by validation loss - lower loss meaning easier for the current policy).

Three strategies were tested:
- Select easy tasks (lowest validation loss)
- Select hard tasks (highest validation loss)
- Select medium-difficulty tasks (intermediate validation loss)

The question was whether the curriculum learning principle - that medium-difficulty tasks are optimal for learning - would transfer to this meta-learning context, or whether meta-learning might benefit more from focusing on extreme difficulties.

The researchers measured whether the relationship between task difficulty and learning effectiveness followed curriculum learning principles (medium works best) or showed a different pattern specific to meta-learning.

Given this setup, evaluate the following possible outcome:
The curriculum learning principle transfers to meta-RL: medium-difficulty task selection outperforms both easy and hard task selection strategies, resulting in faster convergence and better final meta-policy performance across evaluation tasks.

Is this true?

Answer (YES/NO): YES